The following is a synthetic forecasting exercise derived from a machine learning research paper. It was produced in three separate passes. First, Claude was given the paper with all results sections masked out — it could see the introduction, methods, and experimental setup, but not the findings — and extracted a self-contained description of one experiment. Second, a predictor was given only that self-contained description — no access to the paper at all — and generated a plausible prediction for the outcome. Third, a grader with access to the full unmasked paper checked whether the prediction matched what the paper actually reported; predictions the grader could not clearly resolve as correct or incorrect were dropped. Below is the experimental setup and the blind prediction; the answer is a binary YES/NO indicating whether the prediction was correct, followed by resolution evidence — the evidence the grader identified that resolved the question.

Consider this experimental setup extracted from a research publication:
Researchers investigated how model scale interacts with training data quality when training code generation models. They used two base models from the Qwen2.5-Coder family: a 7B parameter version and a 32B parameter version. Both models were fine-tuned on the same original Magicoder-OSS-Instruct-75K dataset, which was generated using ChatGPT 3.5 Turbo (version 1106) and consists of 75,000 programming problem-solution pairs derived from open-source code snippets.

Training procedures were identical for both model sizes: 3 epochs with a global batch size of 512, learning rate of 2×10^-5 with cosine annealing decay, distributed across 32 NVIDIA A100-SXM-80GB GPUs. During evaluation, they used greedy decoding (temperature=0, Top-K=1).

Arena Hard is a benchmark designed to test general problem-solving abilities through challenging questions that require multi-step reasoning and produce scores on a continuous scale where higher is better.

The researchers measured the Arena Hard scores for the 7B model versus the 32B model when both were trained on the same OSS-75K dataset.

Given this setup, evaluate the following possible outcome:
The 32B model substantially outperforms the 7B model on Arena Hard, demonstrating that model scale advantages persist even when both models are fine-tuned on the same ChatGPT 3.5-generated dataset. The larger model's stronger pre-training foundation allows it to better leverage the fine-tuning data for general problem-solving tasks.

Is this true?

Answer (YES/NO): YES